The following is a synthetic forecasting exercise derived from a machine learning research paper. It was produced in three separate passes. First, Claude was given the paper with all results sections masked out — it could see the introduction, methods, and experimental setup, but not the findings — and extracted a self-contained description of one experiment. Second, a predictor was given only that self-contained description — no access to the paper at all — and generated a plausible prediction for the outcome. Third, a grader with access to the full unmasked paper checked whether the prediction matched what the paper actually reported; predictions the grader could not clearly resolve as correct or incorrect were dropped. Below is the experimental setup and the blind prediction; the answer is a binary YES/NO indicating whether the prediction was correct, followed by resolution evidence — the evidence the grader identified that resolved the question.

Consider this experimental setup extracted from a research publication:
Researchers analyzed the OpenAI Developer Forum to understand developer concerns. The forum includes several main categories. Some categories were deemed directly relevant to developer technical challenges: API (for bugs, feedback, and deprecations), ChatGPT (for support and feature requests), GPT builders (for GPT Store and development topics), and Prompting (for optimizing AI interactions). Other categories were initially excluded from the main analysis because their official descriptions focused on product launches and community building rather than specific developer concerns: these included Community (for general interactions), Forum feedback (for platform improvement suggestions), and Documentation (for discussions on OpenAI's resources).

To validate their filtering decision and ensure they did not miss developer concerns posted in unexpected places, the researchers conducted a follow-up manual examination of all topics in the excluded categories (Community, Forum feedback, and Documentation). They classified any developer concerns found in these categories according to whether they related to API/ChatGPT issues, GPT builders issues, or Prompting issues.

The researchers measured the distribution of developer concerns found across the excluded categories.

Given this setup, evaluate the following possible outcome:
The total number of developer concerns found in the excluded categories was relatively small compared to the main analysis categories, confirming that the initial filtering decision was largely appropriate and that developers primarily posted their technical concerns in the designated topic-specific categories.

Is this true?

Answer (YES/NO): YES